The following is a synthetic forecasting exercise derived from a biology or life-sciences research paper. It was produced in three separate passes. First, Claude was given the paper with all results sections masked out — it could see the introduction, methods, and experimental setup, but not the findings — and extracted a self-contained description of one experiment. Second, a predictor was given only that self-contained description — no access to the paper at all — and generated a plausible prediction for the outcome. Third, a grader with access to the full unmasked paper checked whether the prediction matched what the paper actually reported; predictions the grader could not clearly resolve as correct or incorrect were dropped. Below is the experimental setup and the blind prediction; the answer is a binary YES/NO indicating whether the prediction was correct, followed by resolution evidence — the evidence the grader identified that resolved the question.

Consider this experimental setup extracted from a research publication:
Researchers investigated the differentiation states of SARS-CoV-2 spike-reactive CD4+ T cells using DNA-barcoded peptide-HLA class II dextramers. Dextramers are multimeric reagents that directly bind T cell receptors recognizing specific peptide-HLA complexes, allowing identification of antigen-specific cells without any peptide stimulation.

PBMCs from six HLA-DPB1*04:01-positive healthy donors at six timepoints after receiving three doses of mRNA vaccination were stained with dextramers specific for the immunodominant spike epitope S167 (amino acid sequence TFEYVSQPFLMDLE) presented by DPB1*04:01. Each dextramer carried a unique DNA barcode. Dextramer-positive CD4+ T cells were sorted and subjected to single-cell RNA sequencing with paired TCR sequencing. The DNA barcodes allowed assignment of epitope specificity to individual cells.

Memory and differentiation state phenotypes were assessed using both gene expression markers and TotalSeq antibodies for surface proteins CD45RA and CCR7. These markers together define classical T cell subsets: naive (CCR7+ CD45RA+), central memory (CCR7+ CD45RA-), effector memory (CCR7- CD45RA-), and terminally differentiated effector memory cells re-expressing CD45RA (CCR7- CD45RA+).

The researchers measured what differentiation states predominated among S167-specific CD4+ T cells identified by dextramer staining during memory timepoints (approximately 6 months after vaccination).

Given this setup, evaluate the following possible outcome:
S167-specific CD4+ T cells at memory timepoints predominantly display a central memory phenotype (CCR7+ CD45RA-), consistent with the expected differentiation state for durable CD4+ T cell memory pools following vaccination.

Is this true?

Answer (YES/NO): NO